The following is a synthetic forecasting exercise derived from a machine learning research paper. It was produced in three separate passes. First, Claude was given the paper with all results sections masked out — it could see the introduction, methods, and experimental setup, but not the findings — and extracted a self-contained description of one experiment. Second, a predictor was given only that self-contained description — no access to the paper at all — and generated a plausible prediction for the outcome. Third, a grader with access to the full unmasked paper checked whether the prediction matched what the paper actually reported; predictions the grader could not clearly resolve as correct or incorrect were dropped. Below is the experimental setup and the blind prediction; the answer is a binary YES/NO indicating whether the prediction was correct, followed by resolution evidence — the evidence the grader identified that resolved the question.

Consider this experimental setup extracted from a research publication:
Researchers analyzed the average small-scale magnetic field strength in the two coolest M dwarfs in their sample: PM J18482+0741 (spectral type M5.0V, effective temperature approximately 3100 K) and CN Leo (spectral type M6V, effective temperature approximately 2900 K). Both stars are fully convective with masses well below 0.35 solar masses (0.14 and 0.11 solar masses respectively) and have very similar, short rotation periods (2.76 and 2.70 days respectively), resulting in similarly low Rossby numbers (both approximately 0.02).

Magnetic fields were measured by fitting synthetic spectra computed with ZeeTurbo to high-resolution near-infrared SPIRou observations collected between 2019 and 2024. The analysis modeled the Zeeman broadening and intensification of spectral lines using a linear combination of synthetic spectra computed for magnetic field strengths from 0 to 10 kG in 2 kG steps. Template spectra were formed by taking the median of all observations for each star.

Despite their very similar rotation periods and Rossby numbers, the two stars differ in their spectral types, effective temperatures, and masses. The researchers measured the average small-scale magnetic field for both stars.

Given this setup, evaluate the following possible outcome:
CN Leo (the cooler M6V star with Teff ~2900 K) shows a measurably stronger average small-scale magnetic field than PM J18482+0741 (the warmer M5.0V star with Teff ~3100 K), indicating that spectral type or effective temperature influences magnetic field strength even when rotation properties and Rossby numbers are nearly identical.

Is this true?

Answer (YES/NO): YES